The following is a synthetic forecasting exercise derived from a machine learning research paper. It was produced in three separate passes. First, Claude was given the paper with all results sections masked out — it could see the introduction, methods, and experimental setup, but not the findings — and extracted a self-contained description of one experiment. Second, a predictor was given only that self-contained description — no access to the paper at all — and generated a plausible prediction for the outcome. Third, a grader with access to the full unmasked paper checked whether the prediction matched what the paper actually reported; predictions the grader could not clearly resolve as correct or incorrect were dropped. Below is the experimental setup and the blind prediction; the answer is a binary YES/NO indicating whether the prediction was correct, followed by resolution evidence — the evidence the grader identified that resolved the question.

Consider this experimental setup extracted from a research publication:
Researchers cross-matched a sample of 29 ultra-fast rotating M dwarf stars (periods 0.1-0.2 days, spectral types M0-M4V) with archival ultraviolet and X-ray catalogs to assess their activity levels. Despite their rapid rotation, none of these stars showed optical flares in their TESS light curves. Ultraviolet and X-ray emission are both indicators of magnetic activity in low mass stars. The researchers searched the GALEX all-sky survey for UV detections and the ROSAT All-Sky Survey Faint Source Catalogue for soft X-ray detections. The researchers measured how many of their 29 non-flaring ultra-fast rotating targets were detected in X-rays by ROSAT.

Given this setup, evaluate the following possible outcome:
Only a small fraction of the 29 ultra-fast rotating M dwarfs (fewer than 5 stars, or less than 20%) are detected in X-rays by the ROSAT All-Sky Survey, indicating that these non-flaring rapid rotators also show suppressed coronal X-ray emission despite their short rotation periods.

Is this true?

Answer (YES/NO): YES